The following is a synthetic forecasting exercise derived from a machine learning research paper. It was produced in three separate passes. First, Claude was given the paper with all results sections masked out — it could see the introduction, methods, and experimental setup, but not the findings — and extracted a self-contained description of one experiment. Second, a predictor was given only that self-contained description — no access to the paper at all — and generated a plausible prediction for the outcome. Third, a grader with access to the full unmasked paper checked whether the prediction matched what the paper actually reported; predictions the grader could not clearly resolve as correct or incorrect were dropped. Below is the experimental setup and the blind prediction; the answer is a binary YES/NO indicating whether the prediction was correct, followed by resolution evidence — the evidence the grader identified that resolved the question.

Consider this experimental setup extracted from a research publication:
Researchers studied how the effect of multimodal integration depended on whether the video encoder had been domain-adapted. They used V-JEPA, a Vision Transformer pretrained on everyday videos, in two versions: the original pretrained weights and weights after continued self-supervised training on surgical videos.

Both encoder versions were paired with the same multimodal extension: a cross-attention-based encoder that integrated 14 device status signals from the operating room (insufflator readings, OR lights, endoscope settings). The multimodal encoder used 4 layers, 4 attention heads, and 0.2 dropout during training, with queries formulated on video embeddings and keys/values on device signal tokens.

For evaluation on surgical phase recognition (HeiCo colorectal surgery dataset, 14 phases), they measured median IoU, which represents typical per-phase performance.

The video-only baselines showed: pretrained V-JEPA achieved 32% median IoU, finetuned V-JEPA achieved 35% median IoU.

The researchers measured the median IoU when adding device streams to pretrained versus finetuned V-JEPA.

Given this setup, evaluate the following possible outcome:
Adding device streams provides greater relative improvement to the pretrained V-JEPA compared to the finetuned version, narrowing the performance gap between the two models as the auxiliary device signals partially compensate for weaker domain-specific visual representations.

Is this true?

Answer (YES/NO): NO